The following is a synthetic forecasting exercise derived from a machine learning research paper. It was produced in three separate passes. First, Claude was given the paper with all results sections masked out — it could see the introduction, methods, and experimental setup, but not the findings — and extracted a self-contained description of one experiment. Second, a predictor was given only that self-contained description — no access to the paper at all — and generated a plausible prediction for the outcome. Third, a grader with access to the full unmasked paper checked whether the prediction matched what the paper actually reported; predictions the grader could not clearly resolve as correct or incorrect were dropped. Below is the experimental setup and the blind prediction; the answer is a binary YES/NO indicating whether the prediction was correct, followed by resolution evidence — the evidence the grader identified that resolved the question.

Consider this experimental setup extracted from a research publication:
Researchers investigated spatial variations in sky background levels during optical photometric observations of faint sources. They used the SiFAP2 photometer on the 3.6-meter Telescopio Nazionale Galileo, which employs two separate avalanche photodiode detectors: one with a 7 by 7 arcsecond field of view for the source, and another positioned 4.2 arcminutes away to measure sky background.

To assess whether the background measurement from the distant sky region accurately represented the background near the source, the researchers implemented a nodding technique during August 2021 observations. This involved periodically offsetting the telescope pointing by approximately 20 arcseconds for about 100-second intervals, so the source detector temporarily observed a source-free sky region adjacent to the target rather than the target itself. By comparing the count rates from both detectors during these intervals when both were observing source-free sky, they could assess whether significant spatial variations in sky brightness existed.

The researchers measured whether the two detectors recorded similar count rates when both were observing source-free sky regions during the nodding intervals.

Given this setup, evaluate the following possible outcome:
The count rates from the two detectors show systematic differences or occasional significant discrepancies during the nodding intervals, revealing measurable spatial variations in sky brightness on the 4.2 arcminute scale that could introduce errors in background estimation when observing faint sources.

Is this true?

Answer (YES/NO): YES